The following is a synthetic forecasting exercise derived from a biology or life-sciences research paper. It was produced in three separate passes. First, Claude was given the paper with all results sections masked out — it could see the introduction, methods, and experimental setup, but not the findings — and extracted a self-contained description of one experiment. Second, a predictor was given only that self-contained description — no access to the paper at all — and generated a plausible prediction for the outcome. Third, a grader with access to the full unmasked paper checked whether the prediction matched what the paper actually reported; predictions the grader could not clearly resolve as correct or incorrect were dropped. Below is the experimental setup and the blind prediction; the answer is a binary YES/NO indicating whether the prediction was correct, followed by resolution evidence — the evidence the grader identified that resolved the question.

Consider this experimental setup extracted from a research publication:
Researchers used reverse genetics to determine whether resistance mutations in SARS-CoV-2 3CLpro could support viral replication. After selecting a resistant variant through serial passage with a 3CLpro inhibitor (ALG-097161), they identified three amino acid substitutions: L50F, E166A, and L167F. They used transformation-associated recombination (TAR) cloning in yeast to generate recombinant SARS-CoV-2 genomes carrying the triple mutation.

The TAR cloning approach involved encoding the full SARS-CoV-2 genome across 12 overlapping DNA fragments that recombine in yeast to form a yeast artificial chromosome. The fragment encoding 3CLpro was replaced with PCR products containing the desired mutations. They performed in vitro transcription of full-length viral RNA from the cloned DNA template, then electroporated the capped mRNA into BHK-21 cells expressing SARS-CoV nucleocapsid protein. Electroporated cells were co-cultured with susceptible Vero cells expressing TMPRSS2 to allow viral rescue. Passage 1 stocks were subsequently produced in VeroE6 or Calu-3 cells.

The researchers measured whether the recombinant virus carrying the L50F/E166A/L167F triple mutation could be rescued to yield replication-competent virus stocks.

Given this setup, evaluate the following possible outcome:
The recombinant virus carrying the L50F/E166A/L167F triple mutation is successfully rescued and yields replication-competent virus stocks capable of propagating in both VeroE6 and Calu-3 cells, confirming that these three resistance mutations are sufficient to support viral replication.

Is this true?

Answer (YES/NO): NO